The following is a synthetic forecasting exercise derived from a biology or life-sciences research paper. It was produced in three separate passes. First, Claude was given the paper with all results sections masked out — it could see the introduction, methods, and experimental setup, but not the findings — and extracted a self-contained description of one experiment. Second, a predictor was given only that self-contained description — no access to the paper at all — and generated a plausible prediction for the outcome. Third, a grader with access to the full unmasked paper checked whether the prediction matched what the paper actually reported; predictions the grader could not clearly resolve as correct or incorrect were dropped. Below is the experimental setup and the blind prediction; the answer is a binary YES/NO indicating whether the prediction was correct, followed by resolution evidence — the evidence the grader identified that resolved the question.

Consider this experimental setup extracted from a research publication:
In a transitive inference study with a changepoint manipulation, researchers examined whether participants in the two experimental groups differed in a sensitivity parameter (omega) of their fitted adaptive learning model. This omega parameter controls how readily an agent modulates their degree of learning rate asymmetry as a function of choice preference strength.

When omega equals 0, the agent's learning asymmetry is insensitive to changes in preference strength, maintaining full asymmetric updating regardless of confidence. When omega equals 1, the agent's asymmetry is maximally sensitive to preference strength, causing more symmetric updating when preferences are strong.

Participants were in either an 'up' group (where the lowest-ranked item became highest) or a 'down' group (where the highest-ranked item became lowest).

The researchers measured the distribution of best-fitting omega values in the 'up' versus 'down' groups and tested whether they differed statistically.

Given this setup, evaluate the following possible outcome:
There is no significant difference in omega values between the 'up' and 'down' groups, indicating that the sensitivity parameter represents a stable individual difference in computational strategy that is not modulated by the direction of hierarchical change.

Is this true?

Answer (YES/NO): YES